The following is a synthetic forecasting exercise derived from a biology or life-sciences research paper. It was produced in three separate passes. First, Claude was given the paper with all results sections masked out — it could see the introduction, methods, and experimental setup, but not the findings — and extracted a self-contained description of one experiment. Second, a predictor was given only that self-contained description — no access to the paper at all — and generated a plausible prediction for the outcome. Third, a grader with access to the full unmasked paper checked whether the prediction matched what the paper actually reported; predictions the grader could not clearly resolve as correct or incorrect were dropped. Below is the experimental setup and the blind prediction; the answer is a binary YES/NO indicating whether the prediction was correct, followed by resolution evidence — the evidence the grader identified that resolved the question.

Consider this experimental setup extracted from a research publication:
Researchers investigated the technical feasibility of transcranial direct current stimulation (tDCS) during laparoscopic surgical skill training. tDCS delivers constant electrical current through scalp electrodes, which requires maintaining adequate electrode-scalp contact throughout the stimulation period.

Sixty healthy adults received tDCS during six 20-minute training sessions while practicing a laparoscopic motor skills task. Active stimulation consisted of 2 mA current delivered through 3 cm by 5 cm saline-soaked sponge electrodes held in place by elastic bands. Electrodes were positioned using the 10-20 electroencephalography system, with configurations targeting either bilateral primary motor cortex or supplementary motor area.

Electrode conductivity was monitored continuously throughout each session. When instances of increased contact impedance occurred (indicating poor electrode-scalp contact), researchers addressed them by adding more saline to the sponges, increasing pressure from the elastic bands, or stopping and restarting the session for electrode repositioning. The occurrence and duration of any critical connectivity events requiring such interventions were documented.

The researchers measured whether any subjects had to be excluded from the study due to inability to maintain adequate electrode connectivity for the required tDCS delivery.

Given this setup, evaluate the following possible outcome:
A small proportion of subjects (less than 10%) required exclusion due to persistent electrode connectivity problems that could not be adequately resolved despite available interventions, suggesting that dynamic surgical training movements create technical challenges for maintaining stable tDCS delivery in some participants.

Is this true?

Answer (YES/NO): NO